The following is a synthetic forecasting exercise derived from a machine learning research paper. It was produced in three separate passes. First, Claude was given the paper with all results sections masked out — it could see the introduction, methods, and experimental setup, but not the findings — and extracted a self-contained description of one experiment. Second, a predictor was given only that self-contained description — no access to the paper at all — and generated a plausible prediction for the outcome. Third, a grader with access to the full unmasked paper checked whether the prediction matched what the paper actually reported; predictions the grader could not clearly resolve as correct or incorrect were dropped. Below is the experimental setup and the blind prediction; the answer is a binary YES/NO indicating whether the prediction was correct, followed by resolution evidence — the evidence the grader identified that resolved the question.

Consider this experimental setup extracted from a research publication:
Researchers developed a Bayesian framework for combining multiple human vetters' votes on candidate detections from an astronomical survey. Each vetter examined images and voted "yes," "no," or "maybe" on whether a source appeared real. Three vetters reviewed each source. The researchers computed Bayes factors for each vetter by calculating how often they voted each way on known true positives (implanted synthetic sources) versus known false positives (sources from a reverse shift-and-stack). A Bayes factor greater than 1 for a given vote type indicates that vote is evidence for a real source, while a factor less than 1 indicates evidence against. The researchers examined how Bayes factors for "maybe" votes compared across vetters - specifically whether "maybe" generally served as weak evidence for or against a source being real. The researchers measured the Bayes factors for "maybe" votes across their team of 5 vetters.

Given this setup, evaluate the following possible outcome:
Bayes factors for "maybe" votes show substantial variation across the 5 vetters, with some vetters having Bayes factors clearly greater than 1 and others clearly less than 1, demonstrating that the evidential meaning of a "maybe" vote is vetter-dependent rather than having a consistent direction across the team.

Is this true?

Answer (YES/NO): YES